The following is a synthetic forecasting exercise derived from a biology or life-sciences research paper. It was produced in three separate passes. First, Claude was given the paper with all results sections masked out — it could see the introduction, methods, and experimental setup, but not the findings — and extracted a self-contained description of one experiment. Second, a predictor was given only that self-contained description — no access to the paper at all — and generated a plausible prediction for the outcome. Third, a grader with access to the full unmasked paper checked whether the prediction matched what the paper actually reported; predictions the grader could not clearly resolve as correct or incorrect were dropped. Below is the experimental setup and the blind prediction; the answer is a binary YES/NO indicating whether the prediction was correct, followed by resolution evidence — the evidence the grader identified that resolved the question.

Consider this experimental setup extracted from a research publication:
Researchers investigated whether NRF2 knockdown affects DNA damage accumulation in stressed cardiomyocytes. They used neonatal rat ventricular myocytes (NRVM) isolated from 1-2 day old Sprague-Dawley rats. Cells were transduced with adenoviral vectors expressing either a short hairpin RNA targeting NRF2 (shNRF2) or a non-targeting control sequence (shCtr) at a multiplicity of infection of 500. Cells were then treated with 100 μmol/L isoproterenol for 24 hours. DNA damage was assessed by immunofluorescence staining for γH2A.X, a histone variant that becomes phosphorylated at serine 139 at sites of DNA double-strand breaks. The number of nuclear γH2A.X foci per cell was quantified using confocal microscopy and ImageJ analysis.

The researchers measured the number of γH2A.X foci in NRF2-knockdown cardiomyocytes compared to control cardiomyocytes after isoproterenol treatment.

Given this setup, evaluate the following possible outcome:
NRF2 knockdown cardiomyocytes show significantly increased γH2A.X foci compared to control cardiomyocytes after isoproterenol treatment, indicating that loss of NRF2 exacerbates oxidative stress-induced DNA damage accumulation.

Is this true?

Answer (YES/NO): YES